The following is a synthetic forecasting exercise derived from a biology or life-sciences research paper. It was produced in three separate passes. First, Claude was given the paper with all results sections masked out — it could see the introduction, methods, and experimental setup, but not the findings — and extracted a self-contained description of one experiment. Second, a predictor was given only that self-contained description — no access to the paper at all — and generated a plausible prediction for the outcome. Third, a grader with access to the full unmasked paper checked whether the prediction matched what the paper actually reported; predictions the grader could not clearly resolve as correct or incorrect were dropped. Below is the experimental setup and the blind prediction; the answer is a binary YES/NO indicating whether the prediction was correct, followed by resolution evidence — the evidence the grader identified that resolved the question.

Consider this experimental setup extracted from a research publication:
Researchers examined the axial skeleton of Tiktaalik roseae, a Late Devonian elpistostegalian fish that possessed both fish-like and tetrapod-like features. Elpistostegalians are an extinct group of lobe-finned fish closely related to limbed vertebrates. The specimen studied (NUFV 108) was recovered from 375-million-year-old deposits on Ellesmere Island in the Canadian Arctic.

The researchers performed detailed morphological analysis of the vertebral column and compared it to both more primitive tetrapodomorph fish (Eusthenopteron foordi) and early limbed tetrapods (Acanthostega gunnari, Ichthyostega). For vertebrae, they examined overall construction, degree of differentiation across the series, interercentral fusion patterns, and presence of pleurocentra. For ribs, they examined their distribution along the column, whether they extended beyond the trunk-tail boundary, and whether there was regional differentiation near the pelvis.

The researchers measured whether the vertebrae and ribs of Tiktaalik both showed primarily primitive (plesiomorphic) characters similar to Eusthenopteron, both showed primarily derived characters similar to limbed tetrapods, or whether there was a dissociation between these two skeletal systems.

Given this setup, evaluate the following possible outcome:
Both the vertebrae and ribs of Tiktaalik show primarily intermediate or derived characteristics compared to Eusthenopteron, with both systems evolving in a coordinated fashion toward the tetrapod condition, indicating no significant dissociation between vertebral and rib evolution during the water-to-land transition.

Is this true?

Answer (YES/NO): NO